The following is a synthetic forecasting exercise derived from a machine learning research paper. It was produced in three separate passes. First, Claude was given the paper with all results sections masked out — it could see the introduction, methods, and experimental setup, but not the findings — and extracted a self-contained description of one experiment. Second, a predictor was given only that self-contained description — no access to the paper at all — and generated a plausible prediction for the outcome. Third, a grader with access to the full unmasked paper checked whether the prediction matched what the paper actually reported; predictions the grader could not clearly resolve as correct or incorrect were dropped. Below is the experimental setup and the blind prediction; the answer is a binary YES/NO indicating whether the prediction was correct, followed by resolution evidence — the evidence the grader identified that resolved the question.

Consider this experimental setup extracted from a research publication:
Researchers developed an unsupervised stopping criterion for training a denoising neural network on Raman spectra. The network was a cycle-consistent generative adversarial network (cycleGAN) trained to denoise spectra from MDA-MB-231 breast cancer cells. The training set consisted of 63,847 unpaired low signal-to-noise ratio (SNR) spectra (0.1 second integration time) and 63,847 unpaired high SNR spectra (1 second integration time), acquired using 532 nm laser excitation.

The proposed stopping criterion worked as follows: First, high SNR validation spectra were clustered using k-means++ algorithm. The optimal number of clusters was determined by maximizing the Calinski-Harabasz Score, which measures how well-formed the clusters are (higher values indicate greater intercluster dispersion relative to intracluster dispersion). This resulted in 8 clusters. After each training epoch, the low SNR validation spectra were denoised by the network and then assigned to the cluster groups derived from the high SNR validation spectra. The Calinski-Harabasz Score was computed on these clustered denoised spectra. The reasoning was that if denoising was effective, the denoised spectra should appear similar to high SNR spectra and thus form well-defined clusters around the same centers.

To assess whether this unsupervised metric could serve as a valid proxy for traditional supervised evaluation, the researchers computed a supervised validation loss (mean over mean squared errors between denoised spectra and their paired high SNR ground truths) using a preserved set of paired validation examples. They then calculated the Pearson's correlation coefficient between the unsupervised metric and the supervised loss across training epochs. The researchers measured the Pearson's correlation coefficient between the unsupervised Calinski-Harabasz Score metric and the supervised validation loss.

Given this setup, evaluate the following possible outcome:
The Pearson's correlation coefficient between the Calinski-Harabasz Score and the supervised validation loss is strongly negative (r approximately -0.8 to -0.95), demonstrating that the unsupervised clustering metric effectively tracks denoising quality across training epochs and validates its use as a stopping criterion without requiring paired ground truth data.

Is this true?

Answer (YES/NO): NO